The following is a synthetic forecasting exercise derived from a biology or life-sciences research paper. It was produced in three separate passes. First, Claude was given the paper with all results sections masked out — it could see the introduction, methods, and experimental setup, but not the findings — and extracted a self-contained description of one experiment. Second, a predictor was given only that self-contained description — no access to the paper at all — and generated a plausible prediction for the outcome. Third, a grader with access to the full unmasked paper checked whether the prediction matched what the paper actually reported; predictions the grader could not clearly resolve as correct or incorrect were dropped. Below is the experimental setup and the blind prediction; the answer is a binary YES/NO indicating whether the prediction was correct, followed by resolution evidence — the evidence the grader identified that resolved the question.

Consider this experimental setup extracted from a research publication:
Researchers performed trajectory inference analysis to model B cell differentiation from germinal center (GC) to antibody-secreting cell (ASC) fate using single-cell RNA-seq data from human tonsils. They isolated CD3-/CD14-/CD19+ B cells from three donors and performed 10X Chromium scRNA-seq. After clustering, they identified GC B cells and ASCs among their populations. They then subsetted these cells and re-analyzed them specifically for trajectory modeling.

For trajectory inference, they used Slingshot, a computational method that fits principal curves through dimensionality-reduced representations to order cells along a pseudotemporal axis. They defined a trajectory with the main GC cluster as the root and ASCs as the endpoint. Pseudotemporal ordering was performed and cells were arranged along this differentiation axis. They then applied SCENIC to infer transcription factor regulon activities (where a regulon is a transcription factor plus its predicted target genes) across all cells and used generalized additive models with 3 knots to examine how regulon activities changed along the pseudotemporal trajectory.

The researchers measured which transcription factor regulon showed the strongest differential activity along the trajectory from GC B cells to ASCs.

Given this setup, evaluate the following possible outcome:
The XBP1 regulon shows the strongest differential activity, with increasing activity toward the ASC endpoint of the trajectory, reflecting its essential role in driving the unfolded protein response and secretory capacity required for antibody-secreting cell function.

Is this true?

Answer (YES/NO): NO